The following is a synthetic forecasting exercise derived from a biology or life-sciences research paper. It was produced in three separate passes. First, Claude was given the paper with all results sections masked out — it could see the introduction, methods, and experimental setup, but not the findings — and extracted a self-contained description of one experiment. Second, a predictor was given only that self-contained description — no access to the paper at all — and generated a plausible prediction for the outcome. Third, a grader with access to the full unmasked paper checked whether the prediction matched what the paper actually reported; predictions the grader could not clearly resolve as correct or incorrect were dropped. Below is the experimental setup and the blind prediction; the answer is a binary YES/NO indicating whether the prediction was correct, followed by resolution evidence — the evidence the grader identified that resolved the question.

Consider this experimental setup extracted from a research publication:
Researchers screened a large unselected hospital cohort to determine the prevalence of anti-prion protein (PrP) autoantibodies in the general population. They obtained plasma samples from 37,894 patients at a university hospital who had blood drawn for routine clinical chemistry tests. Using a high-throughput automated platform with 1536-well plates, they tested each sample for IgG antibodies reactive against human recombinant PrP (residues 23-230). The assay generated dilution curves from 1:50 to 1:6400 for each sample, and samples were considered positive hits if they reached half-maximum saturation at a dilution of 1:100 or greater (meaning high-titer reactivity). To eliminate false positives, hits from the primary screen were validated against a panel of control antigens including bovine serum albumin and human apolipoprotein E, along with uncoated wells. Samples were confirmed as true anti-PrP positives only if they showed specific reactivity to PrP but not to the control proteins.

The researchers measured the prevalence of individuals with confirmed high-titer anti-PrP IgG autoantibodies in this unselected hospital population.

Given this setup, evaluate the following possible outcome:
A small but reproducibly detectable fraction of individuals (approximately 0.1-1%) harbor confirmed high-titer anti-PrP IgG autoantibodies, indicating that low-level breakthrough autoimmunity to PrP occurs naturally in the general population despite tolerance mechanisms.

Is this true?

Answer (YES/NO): NO